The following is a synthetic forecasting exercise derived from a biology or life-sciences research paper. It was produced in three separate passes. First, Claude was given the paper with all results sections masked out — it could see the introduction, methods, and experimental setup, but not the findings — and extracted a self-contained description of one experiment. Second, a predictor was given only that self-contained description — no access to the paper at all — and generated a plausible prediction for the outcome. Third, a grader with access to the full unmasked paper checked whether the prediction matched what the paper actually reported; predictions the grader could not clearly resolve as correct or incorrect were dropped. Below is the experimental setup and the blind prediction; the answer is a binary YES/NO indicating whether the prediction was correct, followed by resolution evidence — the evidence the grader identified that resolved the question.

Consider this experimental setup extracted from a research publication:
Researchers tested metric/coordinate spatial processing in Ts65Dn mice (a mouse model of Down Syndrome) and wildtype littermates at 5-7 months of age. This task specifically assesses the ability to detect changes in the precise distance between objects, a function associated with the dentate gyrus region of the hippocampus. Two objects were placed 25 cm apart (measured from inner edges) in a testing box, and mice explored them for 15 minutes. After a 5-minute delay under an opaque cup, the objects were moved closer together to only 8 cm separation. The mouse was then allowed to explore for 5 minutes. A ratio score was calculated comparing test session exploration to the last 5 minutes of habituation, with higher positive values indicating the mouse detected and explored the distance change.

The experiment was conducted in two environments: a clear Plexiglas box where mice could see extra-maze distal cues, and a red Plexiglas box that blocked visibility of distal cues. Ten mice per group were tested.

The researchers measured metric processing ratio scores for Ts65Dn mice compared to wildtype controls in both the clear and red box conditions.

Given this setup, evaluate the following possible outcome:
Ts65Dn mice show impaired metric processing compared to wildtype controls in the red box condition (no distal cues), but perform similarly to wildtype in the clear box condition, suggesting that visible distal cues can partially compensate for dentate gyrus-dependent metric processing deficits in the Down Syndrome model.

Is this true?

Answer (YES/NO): NO